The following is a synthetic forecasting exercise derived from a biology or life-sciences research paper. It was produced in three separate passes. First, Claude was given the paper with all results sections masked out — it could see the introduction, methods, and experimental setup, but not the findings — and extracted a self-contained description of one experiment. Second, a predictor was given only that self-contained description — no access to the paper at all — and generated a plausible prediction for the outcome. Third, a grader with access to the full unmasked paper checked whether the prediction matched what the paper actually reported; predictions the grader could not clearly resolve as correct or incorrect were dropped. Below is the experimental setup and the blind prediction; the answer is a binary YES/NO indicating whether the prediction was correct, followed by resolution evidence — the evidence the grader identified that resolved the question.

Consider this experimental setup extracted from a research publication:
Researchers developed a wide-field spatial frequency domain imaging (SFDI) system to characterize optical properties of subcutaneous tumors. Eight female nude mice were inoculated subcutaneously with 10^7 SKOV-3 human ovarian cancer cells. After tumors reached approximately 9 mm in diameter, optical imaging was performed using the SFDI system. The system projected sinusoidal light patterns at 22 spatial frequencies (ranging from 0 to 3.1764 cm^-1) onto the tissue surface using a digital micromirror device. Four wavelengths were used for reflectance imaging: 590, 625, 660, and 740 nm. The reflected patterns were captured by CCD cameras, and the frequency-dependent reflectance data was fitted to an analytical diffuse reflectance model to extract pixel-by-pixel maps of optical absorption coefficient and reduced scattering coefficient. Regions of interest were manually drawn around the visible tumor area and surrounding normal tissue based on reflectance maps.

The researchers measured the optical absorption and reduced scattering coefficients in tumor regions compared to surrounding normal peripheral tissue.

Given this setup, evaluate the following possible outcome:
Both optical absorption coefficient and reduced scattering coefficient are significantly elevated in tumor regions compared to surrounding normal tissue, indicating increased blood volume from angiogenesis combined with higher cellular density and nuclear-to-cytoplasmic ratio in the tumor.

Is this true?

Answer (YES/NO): NO